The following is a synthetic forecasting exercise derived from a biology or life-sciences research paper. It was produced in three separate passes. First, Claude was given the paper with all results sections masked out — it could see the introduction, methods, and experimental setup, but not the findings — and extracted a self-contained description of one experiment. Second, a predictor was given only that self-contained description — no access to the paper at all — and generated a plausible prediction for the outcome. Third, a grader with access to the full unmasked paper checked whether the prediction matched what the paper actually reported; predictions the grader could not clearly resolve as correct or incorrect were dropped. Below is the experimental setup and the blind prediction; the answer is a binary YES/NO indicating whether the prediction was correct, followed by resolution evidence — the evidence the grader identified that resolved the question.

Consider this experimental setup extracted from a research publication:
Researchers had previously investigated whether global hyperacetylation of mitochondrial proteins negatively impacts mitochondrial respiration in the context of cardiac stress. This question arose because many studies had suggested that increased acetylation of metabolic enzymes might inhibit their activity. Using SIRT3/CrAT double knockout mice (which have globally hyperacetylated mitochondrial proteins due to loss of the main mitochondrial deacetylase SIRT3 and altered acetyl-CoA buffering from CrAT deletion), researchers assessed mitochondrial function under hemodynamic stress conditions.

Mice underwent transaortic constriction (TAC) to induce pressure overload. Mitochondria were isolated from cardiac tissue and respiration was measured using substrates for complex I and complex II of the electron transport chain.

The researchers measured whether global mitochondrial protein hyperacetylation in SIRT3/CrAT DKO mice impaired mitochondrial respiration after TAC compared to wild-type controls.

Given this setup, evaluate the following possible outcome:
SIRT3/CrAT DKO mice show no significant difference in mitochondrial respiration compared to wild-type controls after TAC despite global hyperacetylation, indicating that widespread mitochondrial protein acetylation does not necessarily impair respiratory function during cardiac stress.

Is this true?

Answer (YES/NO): YES